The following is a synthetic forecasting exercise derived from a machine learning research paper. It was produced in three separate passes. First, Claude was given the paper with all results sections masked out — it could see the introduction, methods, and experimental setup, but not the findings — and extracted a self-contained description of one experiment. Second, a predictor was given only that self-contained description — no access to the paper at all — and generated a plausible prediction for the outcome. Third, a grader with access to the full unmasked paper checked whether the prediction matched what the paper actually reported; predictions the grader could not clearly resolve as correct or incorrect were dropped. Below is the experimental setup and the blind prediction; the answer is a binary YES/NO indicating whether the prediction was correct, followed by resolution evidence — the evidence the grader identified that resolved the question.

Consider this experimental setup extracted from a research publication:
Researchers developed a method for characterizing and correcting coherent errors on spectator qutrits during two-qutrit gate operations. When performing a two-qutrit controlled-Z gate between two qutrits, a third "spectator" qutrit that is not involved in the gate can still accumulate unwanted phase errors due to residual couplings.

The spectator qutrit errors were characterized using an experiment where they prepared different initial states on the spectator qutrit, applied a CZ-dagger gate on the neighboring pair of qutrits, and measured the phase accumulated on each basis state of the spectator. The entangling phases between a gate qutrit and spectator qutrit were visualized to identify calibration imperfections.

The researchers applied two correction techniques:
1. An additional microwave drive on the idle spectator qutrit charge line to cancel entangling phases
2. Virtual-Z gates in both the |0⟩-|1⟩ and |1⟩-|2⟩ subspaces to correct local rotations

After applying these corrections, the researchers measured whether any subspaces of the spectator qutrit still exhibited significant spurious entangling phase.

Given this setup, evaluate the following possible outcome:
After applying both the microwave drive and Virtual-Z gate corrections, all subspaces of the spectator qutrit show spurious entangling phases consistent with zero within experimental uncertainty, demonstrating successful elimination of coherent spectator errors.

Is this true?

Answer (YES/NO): NO